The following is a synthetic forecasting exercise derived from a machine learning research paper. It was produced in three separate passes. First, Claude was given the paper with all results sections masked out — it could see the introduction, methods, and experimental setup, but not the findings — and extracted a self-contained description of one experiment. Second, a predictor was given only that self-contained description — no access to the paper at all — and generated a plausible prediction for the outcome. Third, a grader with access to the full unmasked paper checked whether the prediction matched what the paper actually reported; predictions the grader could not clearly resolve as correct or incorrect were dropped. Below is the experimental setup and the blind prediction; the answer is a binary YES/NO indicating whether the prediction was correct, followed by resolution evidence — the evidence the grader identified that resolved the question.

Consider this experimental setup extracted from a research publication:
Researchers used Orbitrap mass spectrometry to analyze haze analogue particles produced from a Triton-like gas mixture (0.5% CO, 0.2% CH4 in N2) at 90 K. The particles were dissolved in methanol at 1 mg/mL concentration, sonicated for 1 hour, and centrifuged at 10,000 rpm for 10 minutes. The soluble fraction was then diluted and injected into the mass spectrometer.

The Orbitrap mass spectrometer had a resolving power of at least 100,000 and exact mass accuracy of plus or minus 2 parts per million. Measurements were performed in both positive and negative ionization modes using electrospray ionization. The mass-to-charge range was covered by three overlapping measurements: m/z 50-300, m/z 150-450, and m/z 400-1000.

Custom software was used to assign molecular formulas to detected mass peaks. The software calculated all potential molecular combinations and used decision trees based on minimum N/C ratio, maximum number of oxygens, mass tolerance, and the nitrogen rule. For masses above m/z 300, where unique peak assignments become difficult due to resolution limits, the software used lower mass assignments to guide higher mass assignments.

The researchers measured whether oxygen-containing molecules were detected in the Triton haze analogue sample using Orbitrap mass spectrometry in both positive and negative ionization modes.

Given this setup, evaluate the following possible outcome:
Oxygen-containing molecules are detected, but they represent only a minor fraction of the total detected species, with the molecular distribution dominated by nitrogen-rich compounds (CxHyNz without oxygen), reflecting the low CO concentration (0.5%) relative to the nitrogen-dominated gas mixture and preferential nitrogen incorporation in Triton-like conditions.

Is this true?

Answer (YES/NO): NO